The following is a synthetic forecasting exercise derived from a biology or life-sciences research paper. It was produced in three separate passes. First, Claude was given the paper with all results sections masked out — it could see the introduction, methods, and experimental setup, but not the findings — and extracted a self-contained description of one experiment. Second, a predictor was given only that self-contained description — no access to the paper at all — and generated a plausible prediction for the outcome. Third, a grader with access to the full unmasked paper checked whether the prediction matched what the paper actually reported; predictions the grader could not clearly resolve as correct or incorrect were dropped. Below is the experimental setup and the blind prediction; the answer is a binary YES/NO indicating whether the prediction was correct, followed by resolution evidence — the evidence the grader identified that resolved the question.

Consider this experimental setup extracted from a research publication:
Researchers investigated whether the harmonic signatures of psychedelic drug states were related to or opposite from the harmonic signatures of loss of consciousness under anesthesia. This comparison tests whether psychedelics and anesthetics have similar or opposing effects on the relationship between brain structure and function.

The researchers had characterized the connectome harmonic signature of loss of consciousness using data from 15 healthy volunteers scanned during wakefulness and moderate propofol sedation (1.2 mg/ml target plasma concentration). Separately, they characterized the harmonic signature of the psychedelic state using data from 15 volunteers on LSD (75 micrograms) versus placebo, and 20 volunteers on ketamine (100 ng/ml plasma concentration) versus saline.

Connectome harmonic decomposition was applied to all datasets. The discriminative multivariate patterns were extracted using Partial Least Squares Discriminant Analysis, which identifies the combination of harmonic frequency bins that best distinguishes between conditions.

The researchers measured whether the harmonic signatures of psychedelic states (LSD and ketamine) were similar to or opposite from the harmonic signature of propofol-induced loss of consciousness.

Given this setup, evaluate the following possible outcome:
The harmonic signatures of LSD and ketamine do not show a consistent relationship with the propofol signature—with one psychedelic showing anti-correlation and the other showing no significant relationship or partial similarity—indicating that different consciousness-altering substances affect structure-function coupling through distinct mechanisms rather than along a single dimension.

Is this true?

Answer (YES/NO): NO